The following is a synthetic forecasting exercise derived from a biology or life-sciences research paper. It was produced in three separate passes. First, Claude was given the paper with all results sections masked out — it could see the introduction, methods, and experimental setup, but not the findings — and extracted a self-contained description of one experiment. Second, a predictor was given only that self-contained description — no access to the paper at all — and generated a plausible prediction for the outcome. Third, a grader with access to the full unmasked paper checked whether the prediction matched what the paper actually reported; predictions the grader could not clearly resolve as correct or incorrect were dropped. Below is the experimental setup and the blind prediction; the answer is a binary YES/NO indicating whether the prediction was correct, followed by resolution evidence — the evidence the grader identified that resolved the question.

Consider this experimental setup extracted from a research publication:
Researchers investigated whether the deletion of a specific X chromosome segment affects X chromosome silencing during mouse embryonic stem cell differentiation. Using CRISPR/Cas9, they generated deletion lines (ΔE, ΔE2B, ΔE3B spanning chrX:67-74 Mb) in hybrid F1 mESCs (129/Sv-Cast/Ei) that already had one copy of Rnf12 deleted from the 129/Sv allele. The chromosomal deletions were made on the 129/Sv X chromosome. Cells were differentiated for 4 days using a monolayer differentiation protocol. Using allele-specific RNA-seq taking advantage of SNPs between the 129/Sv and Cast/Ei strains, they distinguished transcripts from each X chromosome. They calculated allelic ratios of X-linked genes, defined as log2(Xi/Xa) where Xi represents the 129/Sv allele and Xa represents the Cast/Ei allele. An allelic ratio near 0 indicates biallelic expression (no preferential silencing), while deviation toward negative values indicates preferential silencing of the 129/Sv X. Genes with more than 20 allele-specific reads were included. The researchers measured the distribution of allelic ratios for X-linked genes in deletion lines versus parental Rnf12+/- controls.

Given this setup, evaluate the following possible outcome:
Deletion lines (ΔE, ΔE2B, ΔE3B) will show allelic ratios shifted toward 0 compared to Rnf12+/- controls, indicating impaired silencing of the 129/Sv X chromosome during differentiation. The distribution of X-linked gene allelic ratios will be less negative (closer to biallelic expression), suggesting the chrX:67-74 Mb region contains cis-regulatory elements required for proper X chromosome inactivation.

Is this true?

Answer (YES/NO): NO